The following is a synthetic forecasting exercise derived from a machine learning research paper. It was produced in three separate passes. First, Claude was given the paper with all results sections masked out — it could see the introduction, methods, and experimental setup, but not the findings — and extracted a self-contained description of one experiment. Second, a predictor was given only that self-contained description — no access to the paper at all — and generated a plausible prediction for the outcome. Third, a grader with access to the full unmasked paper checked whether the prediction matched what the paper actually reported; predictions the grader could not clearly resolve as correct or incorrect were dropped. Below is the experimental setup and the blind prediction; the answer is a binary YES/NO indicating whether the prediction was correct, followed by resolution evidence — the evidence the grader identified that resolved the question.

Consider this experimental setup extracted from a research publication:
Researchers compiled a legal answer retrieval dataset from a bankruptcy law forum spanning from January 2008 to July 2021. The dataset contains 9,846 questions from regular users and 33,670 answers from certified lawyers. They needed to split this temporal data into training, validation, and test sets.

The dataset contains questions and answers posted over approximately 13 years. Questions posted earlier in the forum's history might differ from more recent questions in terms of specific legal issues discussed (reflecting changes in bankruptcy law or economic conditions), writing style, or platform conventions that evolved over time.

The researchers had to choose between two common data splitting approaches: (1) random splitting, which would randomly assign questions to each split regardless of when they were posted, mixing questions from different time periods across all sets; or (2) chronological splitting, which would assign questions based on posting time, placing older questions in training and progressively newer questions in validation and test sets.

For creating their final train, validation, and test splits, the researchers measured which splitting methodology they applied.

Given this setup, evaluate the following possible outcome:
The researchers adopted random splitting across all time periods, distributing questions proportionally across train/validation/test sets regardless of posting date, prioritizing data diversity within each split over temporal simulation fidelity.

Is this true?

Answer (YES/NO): NO